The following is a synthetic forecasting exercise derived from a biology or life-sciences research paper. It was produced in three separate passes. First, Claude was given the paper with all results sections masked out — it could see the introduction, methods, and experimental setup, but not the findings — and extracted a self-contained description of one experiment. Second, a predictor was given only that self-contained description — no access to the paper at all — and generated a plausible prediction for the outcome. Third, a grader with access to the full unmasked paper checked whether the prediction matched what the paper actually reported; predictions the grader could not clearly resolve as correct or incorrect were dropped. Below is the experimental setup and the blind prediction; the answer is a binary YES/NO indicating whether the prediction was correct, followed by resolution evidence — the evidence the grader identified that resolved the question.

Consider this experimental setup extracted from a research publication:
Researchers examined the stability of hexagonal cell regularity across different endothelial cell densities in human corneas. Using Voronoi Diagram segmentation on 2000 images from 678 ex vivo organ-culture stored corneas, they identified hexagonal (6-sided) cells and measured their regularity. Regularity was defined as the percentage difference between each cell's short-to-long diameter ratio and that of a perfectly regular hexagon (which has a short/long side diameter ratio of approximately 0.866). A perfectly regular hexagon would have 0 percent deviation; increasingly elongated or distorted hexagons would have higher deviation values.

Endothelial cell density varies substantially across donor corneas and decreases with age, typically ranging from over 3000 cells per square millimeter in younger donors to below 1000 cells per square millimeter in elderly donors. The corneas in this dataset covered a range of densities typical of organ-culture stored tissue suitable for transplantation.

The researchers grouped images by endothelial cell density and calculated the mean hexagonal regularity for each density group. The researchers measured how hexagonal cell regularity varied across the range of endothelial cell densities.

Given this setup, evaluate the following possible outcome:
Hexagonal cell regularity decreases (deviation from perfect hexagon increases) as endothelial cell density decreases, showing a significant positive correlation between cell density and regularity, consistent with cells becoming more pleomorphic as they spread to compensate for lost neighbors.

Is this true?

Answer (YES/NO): NO